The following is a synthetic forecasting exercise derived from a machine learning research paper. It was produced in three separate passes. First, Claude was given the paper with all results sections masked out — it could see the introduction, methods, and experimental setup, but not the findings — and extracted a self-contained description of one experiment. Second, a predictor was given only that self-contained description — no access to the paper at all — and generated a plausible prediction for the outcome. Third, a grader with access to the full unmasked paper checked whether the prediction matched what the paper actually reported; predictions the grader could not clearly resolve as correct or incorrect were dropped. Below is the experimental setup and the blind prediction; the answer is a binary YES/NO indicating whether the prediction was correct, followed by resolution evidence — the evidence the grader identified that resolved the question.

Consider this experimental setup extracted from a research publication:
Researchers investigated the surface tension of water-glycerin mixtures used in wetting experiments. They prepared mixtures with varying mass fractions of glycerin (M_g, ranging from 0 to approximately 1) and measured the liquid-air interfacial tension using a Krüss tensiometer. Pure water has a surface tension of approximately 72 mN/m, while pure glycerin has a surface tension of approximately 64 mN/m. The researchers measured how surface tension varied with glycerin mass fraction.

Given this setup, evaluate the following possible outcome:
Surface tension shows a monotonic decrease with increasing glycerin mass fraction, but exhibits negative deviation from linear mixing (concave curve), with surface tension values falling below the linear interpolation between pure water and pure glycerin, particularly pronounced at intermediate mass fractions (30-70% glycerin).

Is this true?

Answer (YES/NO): NO